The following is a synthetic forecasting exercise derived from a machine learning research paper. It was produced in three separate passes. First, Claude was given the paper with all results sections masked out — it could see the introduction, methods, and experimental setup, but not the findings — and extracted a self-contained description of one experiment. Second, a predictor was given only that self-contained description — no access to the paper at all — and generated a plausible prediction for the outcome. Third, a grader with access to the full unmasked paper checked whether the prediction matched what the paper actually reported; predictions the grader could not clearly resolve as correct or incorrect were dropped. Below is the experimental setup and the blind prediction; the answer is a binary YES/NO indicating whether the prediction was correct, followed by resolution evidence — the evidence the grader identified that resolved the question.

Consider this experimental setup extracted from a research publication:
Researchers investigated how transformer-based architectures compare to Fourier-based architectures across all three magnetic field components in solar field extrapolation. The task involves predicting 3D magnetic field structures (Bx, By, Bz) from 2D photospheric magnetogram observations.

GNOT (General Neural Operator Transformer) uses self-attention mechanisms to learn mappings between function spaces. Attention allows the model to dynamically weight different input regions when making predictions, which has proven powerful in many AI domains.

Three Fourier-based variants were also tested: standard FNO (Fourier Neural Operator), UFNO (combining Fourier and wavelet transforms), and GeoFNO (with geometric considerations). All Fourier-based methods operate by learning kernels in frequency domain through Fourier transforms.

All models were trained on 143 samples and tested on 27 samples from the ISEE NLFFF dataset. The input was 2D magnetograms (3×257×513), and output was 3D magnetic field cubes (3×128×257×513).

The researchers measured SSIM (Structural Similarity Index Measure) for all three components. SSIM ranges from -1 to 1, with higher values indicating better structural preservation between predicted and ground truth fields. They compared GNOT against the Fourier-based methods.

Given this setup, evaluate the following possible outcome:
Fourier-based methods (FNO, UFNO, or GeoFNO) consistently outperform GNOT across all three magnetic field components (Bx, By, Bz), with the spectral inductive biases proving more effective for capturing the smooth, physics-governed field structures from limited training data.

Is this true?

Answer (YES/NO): YES